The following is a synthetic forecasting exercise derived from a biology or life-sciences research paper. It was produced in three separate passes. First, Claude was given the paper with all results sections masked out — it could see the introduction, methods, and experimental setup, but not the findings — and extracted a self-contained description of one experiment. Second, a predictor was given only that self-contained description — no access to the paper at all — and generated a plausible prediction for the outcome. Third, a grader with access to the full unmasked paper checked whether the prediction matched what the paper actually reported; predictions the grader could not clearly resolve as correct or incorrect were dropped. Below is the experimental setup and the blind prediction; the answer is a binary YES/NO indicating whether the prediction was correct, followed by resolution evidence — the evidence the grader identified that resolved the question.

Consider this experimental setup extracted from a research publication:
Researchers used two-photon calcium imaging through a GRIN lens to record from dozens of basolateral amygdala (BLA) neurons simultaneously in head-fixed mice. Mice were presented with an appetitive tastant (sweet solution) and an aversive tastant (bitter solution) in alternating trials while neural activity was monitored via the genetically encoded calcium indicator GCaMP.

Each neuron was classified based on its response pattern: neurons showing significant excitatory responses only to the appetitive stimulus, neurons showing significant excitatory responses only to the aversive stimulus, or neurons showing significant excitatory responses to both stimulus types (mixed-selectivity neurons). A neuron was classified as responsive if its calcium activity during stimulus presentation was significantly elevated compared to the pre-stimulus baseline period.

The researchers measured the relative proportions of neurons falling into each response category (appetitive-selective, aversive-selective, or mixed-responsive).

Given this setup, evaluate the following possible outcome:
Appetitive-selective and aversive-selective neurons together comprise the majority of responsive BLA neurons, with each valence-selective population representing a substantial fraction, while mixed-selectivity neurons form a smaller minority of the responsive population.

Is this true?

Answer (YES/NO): NO